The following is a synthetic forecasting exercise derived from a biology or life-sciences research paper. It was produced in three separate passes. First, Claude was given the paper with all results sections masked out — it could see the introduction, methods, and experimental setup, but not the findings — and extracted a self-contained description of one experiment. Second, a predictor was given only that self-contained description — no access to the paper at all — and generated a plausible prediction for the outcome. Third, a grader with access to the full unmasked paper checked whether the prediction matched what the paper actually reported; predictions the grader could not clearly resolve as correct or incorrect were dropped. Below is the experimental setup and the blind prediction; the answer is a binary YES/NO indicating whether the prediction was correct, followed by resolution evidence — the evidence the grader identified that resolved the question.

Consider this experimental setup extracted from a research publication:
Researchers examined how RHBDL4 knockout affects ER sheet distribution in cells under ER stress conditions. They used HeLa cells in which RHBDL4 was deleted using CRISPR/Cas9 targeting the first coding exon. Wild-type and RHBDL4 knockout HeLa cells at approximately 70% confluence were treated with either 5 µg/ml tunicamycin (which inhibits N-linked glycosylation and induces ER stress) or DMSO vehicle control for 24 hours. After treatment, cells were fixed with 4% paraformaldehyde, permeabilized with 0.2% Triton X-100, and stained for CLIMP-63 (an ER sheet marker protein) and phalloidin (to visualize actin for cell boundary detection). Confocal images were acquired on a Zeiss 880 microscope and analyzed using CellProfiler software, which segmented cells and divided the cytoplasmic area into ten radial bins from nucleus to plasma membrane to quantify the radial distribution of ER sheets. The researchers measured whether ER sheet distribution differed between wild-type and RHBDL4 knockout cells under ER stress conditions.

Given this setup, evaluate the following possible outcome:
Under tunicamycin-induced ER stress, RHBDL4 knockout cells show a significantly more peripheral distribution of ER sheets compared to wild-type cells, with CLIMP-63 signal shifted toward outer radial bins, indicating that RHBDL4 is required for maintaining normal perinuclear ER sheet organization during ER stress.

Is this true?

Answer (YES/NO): NO